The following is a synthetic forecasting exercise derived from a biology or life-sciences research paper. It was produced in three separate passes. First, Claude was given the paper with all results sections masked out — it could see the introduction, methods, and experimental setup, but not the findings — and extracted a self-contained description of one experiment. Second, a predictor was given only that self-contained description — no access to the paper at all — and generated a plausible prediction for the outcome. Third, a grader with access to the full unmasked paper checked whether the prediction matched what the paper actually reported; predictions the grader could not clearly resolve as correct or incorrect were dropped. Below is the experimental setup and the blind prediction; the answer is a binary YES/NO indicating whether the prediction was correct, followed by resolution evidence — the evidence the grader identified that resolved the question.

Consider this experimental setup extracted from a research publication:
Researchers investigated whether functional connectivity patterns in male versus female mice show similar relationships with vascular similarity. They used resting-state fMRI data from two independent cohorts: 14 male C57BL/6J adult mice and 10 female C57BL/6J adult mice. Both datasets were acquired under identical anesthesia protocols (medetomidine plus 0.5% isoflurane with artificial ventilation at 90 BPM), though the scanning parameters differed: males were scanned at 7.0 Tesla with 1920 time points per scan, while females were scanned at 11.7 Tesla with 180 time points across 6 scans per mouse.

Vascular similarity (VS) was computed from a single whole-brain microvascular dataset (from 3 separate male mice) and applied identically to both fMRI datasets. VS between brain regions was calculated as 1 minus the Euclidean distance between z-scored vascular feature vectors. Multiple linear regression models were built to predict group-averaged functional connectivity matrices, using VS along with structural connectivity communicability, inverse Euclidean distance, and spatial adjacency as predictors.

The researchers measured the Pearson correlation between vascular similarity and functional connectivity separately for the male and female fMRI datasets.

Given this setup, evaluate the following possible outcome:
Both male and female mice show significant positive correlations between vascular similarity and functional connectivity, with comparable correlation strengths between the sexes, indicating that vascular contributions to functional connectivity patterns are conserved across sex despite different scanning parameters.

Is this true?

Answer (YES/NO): YES